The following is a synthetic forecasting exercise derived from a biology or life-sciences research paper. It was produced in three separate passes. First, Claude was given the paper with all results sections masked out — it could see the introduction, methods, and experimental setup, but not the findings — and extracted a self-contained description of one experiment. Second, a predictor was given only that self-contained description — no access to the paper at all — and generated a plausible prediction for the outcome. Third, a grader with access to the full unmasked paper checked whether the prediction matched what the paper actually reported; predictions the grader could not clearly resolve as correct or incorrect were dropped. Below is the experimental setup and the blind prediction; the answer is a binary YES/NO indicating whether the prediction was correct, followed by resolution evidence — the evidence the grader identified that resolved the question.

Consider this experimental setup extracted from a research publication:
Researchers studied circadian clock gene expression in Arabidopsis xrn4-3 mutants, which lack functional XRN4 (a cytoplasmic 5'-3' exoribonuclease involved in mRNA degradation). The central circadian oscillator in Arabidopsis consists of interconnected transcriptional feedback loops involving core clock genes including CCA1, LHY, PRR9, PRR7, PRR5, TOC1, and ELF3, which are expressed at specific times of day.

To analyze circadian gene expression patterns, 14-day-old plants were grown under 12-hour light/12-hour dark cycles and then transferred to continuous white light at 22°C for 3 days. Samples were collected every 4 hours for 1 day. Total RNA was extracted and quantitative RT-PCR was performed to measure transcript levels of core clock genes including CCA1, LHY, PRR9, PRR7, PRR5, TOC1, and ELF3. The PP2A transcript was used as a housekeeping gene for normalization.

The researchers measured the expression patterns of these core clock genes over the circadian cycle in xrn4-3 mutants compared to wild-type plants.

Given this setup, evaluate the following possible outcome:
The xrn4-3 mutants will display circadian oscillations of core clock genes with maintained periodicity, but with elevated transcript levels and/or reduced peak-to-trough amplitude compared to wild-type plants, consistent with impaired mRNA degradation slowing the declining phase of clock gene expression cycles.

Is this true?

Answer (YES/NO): NO